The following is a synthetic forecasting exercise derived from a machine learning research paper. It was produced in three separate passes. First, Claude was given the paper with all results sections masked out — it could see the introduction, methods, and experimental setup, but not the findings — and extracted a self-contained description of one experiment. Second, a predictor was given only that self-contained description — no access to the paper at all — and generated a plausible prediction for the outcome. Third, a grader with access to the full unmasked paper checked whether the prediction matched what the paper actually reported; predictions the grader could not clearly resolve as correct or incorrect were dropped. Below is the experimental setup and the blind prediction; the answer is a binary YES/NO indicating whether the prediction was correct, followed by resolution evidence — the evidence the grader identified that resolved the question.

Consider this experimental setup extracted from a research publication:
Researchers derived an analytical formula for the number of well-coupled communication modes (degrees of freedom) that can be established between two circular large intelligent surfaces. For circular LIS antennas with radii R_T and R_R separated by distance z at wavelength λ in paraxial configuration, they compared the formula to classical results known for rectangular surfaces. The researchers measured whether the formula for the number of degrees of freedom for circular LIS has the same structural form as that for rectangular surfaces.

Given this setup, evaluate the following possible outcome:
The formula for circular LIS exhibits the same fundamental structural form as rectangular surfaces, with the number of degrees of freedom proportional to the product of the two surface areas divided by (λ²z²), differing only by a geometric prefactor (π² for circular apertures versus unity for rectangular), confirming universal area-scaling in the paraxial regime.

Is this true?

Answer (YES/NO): NO